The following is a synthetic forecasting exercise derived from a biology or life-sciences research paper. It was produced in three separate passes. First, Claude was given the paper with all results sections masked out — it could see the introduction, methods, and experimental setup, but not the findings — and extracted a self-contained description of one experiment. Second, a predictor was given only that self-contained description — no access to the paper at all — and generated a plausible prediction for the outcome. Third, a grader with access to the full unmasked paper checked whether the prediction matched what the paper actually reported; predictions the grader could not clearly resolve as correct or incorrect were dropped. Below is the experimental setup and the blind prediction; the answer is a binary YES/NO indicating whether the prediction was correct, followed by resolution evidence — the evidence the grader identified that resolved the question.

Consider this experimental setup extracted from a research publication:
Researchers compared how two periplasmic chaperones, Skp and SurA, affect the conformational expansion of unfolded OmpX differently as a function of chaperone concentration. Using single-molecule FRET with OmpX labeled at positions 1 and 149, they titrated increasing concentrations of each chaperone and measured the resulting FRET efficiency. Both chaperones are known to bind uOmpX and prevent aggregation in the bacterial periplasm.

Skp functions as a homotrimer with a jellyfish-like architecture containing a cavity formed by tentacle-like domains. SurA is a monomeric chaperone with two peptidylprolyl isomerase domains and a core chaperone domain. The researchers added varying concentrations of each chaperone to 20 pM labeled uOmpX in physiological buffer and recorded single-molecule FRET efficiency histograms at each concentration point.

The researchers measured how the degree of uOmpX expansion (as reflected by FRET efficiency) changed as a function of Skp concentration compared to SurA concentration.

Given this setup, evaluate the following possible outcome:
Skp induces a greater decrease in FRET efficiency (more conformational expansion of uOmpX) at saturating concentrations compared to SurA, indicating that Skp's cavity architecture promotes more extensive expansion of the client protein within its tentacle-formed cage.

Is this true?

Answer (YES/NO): YES